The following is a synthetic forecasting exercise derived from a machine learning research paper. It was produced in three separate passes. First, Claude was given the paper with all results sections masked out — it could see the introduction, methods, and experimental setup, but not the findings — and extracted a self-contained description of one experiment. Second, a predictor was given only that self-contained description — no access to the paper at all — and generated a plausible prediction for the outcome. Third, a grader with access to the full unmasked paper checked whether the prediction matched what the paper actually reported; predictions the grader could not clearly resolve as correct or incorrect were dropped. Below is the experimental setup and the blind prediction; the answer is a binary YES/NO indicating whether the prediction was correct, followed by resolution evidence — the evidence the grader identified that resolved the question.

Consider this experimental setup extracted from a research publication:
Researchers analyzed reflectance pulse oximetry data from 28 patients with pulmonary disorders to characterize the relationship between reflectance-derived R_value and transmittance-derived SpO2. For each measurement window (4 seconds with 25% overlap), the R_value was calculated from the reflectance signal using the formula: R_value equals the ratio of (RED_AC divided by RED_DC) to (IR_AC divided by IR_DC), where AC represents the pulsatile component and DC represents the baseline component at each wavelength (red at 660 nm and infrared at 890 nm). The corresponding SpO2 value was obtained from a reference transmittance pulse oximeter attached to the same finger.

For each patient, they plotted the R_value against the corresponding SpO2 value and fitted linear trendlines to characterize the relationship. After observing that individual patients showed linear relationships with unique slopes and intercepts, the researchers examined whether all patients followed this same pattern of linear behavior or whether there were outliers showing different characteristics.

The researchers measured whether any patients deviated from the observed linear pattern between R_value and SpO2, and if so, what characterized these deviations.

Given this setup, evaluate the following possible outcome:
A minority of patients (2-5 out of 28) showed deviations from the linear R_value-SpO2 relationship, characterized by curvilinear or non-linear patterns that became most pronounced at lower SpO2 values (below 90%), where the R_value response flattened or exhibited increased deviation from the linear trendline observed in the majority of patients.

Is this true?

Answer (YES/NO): NO